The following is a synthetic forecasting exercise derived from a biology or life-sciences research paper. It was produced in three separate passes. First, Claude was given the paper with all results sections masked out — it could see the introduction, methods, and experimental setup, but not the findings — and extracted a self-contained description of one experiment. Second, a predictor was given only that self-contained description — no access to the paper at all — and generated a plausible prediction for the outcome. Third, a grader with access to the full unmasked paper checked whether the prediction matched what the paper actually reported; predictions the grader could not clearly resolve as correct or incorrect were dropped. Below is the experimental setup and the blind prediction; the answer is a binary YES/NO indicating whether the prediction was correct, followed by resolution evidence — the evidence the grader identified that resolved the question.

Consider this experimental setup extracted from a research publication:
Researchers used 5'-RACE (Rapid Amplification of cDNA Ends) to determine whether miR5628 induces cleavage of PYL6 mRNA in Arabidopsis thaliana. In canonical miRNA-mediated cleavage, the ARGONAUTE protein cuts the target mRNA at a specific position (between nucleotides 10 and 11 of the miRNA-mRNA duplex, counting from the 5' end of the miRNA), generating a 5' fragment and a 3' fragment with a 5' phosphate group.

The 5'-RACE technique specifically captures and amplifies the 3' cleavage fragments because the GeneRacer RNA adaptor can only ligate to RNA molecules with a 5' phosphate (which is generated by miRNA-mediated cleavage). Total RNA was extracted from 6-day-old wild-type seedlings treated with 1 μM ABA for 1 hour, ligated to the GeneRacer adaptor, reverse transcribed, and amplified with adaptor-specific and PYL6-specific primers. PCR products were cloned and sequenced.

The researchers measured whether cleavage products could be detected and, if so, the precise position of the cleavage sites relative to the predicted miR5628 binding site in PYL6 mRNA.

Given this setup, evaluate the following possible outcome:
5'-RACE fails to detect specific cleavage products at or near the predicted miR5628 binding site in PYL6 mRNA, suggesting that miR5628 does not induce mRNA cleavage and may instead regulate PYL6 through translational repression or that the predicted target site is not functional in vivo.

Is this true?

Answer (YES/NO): NO